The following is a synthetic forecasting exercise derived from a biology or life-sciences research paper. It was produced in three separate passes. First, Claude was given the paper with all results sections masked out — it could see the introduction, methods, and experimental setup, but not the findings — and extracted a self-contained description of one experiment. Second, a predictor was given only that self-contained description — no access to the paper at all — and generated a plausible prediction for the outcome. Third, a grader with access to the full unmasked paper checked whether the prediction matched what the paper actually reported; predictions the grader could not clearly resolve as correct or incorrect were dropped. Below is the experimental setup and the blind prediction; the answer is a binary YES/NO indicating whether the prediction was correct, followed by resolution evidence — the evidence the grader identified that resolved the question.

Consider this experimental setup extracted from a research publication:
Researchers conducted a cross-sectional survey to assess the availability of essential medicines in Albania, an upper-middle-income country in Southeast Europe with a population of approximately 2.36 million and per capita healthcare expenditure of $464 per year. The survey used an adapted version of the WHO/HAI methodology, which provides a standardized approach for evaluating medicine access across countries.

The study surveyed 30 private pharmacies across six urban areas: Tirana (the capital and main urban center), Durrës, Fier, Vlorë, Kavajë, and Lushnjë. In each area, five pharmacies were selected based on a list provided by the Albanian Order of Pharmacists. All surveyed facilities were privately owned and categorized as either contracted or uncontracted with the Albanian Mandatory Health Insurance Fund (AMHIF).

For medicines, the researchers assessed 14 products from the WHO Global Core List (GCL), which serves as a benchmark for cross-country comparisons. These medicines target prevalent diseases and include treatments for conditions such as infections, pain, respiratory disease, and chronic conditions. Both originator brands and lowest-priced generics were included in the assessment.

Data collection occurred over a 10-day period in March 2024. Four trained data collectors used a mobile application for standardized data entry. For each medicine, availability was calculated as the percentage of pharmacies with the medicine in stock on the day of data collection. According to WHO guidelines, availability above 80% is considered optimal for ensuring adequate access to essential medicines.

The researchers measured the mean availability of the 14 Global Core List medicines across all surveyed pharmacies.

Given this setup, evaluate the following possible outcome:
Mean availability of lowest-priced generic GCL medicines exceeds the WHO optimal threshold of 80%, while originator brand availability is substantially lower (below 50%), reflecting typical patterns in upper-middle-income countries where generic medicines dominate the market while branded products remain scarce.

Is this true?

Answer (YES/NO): NO